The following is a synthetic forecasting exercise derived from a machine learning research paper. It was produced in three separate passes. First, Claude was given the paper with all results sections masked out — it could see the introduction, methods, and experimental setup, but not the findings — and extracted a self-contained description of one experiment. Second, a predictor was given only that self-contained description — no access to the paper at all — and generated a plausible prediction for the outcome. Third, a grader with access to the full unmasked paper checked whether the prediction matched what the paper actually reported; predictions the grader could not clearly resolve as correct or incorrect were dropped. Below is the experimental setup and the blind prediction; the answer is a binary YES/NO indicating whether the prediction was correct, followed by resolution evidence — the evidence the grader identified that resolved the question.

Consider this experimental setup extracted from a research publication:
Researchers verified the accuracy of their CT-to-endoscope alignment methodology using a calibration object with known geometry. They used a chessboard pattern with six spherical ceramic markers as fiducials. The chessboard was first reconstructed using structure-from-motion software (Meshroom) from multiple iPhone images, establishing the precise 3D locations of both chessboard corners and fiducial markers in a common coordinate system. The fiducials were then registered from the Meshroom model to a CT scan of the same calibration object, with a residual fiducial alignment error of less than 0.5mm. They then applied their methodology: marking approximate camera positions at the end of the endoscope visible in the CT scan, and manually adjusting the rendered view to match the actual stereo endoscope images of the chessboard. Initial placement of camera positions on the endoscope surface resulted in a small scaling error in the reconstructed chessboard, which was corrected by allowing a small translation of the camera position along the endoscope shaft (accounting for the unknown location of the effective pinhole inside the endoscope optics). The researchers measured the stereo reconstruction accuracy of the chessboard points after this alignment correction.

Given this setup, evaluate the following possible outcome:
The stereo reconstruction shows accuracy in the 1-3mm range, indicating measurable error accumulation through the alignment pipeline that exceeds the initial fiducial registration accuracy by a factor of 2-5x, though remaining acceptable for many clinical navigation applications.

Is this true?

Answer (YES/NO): NO